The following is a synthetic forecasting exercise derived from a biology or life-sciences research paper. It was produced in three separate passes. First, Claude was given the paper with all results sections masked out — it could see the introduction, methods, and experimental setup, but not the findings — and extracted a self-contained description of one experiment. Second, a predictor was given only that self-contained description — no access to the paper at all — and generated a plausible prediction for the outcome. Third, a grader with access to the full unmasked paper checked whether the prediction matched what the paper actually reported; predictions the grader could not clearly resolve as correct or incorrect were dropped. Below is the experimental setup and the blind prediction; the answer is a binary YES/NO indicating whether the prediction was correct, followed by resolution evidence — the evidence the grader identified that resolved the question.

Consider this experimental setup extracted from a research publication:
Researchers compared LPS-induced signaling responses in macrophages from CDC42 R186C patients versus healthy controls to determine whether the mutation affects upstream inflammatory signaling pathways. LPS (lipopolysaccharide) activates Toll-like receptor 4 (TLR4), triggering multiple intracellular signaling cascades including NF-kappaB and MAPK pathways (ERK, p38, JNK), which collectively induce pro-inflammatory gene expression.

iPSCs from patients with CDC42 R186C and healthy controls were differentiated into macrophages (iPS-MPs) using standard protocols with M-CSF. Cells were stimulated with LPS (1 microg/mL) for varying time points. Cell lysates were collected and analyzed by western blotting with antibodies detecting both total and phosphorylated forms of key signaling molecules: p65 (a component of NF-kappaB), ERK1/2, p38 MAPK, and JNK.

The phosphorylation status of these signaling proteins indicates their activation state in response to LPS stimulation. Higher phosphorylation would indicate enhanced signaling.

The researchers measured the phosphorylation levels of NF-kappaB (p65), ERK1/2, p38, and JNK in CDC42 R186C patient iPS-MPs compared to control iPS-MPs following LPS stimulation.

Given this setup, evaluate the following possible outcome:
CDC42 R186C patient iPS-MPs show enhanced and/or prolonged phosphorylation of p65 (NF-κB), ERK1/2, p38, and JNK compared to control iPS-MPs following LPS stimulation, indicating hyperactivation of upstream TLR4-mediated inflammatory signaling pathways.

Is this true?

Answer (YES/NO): YES